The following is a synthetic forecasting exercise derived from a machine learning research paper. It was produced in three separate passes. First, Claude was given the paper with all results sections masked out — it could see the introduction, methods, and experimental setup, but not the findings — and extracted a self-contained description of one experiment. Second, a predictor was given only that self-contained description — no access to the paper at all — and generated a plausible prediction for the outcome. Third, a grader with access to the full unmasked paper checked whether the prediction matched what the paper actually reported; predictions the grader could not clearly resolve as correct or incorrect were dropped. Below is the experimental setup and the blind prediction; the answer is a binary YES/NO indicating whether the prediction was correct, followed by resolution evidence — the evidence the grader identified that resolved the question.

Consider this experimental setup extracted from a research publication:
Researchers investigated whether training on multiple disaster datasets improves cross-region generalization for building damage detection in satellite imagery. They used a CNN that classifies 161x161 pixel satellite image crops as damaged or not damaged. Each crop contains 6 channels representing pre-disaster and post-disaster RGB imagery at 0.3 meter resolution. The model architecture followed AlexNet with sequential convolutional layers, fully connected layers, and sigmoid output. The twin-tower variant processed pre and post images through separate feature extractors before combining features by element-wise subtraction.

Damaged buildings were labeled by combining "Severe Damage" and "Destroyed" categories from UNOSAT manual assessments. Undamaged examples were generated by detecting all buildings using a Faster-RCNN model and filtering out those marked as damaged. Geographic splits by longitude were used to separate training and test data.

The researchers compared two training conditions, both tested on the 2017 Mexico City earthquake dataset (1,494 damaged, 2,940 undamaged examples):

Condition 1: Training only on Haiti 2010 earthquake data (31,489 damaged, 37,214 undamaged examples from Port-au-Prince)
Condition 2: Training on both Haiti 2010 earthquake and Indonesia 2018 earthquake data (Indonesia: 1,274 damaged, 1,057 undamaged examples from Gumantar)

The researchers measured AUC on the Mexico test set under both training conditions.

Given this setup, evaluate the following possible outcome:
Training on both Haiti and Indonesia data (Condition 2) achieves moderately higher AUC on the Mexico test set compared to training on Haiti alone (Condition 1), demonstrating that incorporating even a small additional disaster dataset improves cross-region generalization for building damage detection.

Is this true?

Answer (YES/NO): YES